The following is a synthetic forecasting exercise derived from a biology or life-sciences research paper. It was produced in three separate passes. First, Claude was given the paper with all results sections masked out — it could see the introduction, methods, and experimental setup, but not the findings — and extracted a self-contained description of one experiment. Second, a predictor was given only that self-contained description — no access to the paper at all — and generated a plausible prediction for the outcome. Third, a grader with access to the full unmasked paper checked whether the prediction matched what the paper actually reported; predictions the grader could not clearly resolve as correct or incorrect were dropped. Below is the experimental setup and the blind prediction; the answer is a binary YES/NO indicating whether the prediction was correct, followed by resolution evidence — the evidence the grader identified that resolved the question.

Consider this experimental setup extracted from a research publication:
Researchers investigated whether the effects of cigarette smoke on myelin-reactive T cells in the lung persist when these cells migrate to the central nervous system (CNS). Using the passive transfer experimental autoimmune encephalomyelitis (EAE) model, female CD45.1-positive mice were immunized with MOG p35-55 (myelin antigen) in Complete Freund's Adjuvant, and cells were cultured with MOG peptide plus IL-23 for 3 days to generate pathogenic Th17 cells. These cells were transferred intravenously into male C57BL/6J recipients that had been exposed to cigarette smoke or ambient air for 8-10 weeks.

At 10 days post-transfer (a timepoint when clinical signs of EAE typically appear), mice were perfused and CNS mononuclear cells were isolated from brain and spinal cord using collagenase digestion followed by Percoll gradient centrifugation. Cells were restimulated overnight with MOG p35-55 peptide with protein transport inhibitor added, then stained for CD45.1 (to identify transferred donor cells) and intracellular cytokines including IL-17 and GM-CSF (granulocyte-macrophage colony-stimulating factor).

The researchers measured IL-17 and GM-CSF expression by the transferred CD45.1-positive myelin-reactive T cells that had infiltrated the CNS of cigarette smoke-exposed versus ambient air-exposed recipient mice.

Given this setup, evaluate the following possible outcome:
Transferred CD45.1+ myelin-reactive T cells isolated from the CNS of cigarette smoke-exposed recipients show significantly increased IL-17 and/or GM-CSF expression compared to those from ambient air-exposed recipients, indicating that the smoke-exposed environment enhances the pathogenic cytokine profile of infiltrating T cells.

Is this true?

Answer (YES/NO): YES